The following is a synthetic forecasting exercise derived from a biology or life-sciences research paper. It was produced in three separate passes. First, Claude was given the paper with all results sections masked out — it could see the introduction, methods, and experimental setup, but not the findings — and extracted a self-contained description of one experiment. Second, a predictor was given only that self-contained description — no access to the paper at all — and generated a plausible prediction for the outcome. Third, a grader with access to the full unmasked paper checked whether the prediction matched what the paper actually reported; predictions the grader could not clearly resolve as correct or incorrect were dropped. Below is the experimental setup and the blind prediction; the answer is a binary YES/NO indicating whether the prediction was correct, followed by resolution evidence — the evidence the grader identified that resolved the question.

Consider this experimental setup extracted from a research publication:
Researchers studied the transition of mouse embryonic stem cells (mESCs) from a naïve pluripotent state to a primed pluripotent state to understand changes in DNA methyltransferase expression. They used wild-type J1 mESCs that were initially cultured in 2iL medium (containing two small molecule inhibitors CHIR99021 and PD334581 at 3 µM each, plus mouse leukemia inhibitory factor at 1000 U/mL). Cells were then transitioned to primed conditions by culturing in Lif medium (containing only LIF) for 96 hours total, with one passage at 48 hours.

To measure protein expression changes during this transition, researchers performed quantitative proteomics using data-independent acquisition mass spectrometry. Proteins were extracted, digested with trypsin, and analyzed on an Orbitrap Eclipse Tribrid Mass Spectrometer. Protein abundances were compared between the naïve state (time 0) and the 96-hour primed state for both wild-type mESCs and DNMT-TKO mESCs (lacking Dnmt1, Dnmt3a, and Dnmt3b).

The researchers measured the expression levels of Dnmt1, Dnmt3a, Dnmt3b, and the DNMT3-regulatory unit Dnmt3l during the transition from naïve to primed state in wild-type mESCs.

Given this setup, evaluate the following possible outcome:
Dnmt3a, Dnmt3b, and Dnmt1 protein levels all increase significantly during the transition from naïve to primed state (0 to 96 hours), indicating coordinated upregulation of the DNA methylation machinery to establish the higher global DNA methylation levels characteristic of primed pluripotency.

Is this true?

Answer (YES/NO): YES